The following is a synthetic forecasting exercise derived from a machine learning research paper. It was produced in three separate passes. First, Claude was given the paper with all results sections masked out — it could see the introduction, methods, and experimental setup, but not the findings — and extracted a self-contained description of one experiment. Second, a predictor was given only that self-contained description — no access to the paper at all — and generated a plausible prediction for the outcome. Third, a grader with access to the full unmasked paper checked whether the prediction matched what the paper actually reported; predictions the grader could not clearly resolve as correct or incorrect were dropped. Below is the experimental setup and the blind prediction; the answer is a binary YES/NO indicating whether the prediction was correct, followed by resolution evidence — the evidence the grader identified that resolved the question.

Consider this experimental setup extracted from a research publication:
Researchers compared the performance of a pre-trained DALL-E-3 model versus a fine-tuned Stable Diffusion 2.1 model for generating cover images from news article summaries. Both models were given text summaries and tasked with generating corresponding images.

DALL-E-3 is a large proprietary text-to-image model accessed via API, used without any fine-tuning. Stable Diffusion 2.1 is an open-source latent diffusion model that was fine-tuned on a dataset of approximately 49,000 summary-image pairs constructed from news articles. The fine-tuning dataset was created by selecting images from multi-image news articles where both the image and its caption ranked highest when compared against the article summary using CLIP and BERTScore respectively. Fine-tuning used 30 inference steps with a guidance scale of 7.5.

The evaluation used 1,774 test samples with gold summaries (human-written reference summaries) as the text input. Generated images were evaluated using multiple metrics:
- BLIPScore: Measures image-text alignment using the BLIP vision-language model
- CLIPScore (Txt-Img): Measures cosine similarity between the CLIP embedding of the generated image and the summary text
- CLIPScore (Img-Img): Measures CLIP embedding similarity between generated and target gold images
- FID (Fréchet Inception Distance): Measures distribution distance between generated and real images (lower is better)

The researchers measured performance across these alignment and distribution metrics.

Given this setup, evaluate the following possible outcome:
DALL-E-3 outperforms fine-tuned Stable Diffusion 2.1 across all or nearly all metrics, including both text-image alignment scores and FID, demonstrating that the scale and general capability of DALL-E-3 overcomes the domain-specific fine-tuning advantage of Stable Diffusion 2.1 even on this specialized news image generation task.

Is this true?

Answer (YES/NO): NO